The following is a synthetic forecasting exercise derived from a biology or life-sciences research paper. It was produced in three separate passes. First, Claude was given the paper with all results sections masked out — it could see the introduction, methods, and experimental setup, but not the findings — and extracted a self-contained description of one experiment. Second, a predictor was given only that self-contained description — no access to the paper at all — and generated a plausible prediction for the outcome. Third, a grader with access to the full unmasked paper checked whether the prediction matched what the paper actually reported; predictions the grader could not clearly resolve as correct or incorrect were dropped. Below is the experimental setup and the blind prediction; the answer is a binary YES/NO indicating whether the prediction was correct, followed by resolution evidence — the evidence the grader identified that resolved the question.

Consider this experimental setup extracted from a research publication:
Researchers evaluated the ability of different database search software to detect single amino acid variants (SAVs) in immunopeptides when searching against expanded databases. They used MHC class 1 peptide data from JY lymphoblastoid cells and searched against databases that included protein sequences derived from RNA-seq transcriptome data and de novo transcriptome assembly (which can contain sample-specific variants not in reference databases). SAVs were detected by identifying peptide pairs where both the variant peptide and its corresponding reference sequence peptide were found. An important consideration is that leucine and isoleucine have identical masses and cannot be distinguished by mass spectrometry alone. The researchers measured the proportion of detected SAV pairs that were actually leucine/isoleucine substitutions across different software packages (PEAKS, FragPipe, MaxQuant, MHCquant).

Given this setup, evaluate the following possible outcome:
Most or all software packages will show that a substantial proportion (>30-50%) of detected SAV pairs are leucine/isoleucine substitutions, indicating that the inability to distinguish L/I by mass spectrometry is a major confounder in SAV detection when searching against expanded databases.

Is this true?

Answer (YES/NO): YES